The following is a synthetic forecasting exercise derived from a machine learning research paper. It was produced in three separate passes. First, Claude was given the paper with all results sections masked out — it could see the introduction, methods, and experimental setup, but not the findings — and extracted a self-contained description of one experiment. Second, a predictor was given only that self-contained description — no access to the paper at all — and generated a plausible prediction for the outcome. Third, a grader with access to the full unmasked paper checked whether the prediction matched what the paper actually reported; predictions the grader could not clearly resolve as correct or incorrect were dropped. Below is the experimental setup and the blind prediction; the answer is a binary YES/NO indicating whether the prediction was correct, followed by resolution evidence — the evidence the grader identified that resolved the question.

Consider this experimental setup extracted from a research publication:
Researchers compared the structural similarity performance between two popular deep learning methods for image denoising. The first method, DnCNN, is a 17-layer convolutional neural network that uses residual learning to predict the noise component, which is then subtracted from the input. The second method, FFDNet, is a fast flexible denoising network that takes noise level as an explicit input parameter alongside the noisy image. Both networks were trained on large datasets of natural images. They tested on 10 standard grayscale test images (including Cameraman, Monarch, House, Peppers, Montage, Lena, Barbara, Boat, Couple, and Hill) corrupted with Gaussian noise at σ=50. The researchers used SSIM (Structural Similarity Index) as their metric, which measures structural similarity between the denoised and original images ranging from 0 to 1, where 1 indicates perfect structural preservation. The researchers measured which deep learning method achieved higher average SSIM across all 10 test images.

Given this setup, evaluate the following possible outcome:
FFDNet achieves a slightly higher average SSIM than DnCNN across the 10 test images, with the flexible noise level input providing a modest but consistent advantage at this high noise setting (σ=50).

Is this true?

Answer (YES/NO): YES